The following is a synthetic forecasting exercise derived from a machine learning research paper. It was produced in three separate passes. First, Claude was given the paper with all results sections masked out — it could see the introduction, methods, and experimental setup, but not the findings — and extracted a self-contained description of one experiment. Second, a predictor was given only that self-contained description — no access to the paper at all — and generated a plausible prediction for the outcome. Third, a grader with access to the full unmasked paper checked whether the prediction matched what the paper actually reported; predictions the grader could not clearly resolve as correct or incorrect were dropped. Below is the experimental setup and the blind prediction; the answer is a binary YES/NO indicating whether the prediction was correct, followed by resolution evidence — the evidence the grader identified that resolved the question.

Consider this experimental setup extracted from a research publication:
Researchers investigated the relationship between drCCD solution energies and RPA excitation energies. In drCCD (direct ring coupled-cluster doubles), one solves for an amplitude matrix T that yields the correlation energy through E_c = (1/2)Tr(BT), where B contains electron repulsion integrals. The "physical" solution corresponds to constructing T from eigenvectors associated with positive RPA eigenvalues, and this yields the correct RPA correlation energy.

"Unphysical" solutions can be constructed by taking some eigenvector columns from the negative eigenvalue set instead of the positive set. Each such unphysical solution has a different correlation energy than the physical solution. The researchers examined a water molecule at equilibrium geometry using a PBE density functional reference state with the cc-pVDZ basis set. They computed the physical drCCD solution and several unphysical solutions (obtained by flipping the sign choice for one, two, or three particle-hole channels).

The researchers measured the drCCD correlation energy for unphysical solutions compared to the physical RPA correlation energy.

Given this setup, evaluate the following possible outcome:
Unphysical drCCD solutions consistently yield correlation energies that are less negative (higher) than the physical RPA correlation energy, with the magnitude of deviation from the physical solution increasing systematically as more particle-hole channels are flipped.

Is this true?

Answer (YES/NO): NO